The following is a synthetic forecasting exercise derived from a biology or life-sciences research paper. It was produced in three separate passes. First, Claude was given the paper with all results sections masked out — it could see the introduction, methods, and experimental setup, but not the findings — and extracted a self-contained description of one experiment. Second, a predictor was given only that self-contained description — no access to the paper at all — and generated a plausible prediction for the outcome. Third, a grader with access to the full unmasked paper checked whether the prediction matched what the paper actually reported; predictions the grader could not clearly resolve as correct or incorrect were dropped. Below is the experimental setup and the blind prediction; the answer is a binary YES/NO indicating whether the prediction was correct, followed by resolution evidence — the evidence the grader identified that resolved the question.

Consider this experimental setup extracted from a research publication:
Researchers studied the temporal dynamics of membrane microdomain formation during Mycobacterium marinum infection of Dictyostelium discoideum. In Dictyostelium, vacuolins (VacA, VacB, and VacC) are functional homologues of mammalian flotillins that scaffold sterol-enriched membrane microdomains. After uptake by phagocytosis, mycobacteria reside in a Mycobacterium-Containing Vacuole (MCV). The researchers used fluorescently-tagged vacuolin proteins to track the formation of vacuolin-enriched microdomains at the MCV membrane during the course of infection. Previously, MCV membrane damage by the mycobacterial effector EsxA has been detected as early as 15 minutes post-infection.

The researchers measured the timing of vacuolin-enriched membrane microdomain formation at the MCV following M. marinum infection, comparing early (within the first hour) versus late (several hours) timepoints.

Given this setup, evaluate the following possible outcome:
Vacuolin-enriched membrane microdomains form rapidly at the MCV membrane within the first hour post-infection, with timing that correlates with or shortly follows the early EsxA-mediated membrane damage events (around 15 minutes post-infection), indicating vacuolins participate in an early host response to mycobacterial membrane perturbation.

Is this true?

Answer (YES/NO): NO